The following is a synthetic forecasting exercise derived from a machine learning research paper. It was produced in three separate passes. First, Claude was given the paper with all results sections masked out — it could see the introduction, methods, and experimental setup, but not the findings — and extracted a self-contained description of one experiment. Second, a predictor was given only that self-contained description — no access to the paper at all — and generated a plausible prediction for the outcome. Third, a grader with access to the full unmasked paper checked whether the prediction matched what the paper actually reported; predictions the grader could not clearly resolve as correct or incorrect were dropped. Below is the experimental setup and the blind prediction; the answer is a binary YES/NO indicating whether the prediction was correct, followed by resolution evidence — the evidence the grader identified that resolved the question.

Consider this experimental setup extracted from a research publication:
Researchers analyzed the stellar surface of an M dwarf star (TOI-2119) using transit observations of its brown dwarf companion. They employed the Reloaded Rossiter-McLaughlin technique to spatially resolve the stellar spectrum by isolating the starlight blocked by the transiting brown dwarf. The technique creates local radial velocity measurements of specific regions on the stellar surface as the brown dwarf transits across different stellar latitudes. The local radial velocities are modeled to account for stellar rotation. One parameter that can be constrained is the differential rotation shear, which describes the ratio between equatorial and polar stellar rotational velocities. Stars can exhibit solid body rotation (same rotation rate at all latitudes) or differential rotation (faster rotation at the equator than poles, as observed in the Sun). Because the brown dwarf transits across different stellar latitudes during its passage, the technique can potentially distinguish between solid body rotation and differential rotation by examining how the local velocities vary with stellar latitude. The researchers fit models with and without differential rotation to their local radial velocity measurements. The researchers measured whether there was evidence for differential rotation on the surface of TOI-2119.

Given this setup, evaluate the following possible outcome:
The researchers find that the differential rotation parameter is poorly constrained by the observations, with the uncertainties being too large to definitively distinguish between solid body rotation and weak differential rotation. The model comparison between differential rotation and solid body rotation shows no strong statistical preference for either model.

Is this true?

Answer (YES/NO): NO